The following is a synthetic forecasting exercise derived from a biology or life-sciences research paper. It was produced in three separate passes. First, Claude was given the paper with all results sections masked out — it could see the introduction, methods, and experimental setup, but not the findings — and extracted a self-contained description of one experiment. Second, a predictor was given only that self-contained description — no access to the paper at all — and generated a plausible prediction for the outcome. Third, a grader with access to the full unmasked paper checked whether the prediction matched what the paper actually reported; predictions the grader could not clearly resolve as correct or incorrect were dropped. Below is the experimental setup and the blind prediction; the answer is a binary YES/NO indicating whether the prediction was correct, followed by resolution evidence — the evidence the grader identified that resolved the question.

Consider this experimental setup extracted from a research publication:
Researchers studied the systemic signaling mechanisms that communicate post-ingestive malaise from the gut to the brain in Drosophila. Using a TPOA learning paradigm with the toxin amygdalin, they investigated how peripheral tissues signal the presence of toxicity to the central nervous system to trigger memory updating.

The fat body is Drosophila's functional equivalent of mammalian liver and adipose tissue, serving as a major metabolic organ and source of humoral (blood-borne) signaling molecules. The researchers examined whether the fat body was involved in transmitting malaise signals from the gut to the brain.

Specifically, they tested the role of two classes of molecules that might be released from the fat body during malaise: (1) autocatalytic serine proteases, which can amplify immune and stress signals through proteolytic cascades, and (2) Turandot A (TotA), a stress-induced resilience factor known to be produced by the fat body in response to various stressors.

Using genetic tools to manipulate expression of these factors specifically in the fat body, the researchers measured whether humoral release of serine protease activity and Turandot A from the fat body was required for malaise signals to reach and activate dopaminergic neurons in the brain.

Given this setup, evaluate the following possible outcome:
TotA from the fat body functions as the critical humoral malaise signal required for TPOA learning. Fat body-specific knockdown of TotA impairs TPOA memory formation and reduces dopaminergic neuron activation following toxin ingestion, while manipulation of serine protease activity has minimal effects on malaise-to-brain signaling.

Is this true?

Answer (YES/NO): NO